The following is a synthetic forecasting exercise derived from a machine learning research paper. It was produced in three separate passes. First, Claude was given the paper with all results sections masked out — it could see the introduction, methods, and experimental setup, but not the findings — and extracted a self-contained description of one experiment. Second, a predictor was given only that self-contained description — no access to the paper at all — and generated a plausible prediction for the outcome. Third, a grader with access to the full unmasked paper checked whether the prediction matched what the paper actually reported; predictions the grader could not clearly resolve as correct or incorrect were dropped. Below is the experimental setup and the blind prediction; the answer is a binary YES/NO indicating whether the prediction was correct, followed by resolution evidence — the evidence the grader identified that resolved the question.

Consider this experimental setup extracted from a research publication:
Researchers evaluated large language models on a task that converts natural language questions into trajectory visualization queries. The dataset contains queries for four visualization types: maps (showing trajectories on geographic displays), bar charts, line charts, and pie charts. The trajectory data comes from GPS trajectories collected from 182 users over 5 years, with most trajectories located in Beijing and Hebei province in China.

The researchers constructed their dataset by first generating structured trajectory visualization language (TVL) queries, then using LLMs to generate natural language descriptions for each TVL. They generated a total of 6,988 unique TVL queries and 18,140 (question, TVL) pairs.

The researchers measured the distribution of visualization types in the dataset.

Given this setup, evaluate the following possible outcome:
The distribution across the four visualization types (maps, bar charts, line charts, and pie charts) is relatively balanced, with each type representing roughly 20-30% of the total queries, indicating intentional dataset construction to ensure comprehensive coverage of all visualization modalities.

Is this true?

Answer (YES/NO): NO